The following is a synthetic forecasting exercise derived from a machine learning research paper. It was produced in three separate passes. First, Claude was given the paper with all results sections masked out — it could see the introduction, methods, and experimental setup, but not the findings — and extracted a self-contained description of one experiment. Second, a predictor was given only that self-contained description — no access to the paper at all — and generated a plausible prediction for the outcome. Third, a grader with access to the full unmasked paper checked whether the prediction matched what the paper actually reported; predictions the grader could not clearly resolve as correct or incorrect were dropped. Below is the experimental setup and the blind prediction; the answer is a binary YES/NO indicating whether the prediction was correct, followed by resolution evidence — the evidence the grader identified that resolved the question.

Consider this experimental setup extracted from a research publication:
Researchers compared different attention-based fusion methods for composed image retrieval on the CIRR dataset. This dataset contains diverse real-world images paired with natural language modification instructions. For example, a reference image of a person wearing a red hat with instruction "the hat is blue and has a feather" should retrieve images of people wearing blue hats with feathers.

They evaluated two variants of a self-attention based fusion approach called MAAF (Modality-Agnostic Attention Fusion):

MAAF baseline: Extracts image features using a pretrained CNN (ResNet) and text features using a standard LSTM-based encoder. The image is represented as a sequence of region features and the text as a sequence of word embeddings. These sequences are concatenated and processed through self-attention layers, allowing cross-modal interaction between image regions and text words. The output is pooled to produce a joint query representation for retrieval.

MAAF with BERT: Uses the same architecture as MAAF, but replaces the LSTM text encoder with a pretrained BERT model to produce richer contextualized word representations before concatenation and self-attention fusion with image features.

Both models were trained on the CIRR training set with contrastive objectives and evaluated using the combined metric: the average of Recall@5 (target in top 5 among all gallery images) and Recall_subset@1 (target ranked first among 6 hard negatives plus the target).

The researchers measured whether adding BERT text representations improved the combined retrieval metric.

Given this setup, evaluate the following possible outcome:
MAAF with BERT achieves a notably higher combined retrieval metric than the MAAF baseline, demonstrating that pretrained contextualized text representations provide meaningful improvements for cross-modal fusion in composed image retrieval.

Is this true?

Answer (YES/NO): NO